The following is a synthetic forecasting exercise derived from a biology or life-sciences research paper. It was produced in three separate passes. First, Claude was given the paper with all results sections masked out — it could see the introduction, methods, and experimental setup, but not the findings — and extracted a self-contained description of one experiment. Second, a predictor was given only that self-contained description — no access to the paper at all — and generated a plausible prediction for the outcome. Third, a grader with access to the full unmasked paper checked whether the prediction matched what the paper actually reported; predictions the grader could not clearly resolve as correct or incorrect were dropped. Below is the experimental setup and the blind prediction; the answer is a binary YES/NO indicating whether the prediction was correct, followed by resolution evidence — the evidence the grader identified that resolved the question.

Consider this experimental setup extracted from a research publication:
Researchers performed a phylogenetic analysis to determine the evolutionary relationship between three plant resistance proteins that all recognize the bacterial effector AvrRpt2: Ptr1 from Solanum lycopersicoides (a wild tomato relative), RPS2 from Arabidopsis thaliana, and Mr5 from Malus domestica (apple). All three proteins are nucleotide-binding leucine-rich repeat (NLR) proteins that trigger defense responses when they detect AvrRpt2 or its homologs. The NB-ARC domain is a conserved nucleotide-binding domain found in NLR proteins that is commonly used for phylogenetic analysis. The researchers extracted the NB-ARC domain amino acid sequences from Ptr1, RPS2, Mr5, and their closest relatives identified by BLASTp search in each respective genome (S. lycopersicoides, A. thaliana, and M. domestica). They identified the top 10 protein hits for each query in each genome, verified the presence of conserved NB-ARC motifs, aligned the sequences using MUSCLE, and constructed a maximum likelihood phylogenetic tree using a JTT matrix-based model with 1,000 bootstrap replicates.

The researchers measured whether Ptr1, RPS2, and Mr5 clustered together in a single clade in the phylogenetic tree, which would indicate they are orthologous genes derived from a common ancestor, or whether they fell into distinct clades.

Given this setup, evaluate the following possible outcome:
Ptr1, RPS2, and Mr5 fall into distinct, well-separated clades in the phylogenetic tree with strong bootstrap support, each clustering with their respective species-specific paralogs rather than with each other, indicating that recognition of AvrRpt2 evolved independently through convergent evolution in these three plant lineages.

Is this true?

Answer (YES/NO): YES